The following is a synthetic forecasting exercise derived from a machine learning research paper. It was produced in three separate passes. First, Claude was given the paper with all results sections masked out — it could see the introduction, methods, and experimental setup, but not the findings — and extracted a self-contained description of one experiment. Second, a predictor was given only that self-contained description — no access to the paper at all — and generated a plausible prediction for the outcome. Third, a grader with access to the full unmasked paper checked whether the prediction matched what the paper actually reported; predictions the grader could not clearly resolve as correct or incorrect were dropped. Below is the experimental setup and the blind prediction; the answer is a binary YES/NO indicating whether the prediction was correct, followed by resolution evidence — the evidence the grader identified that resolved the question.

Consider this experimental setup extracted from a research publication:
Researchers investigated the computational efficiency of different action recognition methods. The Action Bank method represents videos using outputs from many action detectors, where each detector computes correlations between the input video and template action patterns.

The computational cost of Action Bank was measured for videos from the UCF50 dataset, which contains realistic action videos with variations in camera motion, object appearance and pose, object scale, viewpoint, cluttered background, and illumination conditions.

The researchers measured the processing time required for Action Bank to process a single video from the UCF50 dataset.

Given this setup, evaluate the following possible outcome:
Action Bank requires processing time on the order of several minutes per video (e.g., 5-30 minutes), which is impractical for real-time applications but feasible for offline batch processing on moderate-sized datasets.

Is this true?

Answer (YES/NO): NO